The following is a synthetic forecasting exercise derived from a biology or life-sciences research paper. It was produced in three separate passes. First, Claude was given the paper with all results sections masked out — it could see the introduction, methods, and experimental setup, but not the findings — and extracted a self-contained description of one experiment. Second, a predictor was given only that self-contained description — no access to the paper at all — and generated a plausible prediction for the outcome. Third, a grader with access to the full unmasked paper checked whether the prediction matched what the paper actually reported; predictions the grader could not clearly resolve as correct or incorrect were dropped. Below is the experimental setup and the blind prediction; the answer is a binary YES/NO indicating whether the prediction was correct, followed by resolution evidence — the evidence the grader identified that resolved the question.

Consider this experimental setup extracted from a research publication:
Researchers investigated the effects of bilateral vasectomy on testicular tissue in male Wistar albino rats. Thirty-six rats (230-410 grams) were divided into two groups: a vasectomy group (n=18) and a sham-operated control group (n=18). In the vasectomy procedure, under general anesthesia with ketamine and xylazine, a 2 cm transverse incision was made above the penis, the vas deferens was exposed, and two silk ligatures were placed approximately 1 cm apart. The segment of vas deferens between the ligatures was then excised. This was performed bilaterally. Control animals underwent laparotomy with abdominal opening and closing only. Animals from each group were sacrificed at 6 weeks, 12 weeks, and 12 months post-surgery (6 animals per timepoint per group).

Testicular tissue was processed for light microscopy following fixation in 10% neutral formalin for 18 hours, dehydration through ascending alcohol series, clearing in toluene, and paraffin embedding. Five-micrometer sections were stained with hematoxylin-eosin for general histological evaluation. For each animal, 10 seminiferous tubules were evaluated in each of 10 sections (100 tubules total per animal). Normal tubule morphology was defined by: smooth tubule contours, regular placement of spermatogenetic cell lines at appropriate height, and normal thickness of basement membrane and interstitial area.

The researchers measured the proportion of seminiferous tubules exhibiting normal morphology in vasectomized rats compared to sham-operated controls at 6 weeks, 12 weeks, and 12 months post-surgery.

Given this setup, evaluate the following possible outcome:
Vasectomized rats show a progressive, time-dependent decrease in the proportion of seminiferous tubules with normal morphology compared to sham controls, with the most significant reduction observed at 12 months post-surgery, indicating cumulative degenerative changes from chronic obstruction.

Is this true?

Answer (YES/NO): YES